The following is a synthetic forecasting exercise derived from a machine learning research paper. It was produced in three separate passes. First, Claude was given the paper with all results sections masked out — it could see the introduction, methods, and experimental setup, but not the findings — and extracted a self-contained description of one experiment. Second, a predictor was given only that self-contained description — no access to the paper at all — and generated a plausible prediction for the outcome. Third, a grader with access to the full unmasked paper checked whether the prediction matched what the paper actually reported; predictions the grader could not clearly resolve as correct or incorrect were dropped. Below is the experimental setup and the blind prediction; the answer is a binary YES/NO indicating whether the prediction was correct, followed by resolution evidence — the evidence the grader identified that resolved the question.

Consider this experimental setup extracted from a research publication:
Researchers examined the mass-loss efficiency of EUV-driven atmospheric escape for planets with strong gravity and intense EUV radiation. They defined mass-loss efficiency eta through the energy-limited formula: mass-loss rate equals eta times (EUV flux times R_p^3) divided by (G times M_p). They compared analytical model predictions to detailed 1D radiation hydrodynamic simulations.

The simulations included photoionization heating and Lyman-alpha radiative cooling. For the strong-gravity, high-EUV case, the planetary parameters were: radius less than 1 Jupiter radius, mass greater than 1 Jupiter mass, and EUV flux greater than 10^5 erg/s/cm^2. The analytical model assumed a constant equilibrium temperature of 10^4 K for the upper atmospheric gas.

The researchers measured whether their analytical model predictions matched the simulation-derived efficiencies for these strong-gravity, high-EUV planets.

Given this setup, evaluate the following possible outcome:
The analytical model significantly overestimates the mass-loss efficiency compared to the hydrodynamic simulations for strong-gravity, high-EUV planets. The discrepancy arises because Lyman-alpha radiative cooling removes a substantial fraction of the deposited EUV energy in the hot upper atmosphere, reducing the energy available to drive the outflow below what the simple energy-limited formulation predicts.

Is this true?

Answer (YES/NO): NO